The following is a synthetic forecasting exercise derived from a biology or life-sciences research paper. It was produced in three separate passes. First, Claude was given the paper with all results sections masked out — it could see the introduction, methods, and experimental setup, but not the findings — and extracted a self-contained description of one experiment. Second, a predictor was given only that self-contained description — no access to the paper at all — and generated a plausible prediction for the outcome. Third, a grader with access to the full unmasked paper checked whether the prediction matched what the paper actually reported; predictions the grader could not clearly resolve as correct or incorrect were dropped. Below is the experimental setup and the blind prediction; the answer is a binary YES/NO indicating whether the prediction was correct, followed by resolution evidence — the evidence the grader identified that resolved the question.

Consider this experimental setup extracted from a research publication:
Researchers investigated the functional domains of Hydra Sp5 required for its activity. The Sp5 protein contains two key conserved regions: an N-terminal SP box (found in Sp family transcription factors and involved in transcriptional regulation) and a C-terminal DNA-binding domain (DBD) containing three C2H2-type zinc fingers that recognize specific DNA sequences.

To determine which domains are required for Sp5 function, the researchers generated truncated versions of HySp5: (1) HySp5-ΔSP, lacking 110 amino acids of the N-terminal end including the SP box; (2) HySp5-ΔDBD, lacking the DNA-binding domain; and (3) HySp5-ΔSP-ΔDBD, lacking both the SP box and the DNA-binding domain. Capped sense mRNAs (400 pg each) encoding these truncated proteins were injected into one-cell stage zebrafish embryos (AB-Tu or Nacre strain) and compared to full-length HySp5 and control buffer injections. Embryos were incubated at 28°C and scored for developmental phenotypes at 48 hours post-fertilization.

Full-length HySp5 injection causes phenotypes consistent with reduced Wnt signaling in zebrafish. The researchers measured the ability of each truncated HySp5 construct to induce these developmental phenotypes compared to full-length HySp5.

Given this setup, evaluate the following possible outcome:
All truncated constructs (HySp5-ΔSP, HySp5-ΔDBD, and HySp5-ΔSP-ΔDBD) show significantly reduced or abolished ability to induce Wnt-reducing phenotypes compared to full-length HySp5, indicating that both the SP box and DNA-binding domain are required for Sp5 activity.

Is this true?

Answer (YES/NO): NO